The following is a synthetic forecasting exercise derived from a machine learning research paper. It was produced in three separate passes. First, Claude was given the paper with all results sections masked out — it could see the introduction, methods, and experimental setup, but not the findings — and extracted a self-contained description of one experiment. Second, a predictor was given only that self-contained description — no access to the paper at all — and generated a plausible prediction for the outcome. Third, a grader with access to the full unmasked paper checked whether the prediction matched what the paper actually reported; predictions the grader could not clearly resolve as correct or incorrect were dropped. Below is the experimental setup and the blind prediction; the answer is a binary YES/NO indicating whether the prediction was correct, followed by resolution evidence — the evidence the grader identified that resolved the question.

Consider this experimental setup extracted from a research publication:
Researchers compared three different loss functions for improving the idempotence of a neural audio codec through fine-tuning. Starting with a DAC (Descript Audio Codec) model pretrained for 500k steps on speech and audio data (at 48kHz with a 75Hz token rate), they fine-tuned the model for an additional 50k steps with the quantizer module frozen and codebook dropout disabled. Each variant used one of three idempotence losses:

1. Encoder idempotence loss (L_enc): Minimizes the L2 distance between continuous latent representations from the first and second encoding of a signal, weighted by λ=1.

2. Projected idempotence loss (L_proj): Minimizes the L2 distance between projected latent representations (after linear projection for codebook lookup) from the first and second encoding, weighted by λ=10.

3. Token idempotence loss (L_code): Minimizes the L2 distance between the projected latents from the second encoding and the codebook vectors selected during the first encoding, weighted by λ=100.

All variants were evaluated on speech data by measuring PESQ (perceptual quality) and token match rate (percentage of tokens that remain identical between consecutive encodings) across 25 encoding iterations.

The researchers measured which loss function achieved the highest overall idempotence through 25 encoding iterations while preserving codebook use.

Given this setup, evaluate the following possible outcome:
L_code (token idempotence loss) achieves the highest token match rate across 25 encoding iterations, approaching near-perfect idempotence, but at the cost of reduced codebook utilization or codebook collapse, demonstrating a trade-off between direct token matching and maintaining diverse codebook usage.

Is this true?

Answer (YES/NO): NO